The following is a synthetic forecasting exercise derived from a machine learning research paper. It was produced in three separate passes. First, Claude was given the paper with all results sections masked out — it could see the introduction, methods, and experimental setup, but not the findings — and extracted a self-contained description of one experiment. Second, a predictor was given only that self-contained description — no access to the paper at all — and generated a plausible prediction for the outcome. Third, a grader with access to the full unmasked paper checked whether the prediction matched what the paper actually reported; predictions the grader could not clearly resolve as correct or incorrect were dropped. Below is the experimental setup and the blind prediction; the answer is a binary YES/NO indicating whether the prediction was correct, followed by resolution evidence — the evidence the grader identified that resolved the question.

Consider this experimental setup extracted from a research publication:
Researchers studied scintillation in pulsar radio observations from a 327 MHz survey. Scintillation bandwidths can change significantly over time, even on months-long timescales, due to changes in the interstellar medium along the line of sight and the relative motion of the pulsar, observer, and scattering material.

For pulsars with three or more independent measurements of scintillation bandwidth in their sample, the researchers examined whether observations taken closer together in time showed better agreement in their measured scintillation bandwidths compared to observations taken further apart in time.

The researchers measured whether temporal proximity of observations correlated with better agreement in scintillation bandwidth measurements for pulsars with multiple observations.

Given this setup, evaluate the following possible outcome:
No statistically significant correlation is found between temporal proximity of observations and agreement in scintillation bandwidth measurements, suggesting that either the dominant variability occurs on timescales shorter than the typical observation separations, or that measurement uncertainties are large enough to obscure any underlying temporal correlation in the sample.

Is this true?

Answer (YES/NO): YES